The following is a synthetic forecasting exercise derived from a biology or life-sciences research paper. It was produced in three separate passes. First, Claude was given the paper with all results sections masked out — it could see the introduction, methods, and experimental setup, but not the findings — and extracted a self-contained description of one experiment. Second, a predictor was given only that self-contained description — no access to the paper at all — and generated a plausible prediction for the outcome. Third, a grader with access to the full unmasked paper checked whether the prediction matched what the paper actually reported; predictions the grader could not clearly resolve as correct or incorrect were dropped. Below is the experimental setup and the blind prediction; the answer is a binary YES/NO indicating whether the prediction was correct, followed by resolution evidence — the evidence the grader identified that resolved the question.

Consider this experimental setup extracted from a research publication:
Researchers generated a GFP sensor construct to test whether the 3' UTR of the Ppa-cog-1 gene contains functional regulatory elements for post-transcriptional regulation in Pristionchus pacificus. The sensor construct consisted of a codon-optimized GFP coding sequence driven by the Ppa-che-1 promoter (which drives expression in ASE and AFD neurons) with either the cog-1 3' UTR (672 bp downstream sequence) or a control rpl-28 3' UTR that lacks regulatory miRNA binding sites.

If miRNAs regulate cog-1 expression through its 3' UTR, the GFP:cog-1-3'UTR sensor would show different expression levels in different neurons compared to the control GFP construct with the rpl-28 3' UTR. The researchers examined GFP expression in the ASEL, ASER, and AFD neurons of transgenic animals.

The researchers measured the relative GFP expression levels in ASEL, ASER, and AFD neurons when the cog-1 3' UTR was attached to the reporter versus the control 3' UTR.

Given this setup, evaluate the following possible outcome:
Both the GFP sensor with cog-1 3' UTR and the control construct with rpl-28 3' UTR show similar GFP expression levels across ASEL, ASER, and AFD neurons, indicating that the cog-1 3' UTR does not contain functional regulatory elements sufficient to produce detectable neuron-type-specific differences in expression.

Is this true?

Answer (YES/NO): NO